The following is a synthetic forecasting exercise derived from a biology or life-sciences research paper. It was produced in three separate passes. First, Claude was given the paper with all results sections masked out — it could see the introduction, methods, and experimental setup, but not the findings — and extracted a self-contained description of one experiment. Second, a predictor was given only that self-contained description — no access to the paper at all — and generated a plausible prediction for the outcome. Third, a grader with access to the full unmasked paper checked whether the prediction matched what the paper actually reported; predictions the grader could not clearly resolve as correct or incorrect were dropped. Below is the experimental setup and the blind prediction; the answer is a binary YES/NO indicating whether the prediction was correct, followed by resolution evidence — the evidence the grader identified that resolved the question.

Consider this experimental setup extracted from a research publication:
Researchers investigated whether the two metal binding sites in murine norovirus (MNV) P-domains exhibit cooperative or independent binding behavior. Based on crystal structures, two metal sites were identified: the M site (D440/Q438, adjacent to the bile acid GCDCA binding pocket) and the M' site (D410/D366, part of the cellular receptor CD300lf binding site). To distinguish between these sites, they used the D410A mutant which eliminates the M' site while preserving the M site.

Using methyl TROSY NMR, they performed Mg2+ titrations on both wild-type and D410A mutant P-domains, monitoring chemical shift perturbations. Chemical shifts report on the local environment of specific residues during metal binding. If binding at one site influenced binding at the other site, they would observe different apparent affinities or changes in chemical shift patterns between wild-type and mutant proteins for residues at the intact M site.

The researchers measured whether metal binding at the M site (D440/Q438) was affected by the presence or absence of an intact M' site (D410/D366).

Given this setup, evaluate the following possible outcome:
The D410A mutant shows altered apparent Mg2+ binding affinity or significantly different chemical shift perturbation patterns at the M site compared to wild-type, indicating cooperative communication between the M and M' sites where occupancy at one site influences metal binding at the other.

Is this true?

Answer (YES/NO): NO